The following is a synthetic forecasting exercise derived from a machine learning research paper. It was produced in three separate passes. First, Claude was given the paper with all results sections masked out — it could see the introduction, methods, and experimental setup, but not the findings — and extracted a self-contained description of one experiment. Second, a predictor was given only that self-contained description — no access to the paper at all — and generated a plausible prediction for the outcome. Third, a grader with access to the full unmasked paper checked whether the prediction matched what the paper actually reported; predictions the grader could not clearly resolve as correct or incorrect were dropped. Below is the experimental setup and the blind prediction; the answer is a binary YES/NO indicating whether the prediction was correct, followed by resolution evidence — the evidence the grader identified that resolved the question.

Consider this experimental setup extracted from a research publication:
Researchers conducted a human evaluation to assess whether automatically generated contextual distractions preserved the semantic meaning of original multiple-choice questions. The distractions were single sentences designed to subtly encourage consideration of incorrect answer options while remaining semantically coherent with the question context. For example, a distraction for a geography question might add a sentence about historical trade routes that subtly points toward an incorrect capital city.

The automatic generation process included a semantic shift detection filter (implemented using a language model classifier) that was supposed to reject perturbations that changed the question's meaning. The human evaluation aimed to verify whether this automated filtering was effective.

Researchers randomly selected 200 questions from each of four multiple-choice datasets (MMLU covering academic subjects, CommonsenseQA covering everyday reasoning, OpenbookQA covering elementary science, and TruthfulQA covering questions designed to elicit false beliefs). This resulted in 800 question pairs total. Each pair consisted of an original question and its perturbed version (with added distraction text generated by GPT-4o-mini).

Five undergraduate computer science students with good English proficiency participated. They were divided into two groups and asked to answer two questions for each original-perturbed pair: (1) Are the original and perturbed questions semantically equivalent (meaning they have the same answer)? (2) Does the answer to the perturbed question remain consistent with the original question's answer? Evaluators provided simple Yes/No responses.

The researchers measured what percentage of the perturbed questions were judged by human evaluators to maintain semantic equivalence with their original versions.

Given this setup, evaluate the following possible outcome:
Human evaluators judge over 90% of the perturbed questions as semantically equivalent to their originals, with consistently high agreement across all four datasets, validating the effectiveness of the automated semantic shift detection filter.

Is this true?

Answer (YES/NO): NO